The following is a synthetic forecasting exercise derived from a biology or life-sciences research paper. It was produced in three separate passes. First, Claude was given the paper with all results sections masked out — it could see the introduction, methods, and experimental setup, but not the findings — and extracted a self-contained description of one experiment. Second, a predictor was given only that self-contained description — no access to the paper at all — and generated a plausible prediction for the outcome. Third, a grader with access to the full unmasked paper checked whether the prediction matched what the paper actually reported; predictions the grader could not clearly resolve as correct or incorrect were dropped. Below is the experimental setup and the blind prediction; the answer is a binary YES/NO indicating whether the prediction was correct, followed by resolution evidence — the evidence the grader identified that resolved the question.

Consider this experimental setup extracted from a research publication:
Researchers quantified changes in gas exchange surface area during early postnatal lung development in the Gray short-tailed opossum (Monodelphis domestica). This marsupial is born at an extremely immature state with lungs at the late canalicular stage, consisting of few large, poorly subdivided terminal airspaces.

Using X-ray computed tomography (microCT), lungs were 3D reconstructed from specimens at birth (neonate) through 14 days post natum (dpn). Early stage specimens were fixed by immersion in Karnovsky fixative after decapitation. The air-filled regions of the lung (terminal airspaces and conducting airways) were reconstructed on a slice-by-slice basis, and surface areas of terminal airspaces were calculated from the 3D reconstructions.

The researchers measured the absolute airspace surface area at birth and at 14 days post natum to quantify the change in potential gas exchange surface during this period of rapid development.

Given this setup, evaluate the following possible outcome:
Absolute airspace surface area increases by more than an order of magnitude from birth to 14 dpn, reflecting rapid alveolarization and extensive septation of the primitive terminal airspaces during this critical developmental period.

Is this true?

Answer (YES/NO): NO